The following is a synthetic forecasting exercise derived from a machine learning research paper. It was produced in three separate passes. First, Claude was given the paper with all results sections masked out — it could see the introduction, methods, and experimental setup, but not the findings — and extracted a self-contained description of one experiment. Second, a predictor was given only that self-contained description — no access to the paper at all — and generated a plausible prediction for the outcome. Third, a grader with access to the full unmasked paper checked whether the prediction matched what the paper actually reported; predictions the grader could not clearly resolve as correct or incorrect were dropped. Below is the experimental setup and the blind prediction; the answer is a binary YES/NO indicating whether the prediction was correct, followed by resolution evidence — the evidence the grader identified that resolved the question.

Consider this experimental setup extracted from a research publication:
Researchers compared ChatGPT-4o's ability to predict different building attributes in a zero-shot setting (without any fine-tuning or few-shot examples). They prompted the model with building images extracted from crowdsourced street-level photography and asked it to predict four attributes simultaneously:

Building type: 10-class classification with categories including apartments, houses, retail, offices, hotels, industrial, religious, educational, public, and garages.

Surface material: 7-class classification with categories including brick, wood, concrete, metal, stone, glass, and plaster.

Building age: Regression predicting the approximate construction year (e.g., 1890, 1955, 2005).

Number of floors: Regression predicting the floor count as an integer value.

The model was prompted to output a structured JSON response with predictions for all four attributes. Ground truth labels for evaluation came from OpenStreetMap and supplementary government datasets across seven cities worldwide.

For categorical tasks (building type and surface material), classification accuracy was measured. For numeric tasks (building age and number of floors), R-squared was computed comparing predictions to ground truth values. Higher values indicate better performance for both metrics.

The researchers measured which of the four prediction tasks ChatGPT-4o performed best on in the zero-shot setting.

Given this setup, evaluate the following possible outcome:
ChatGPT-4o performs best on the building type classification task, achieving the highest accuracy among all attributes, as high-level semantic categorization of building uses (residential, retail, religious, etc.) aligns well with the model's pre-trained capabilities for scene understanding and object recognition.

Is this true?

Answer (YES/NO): NO